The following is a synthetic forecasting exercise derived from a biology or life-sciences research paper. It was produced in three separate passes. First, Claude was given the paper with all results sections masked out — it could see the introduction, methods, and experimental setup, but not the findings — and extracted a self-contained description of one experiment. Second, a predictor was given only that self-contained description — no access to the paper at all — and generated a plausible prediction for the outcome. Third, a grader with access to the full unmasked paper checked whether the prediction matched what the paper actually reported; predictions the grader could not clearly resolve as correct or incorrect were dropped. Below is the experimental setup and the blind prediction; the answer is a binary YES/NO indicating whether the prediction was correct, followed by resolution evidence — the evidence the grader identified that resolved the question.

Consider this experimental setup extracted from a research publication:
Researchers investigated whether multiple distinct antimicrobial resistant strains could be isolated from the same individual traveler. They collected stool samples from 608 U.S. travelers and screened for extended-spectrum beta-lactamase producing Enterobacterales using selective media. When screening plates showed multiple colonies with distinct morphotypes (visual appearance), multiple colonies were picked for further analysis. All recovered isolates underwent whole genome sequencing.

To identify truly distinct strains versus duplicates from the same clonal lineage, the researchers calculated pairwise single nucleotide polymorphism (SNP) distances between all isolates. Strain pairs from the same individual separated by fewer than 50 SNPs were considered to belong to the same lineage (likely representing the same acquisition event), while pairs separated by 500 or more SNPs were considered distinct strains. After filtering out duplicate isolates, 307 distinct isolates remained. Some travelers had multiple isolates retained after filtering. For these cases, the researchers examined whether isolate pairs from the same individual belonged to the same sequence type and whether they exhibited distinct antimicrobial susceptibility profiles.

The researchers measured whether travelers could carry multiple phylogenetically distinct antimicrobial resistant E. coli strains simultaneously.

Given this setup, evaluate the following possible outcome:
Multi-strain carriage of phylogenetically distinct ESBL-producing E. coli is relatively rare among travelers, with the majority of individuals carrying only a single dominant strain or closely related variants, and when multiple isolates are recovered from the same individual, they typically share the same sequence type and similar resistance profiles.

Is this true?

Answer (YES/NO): NO